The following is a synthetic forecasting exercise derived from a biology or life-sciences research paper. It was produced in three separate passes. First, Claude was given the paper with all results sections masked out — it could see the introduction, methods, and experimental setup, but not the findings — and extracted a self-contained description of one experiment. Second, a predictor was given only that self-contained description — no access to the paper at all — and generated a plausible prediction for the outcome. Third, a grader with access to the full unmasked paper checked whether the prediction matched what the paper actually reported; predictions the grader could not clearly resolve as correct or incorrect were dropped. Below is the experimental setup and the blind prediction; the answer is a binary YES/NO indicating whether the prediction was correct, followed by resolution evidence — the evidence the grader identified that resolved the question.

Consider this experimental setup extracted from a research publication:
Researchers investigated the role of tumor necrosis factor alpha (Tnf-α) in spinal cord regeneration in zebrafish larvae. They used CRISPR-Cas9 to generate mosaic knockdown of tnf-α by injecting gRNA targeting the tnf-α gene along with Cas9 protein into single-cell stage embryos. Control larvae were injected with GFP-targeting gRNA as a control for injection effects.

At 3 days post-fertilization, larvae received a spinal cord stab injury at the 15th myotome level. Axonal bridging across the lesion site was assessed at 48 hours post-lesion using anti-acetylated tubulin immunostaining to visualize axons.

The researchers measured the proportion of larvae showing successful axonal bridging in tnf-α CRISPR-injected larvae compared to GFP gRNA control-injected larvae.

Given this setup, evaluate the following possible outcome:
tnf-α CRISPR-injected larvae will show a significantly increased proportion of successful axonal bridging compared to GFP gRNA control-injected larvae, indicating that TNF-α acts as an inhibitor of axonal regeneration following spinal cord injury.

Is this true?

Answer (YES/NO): NO